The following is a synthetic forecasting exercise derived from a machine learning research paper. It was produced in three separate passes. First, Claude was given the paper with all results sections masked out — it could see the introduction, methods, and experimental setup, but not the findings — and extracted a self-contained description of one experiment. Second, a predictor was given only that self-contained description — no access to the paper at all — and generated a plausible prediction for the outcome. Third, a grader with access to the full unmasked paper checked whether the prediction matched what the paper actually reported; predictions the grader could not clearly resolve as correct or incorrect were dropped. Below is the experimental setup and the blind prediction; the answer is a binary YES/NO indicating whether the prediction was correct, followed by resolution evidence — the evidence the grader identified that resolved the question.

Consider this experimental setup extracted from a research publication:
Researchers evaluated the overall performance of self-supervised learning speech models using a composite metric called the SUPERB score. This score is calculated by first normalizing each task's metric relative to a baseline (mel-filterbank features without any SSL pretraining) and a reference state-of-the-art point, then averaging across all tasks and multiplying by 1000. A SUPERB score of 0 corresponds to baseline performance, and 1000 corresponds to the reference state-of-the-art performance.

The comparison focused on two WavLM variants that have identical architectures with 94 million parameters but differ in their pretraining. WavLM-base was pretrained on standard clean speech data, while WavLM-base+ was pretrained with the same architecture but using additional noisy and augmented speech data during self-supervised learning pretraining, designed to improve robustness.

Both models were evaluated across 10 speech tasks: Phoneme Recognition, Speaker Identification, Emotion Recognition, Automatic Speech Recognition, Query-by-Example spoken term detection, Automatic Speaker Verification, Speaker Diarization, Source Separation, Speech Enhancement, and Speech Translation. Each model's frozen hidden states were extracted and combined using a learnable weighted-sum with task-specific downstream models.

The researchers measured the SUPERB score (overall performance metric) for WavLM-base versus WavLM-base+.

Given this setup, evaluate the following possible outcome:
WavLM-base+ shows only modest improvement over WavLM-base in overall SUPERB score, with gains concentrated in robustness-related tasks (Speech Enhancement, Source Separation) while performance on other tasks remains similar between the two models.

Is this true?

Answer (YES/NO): NO